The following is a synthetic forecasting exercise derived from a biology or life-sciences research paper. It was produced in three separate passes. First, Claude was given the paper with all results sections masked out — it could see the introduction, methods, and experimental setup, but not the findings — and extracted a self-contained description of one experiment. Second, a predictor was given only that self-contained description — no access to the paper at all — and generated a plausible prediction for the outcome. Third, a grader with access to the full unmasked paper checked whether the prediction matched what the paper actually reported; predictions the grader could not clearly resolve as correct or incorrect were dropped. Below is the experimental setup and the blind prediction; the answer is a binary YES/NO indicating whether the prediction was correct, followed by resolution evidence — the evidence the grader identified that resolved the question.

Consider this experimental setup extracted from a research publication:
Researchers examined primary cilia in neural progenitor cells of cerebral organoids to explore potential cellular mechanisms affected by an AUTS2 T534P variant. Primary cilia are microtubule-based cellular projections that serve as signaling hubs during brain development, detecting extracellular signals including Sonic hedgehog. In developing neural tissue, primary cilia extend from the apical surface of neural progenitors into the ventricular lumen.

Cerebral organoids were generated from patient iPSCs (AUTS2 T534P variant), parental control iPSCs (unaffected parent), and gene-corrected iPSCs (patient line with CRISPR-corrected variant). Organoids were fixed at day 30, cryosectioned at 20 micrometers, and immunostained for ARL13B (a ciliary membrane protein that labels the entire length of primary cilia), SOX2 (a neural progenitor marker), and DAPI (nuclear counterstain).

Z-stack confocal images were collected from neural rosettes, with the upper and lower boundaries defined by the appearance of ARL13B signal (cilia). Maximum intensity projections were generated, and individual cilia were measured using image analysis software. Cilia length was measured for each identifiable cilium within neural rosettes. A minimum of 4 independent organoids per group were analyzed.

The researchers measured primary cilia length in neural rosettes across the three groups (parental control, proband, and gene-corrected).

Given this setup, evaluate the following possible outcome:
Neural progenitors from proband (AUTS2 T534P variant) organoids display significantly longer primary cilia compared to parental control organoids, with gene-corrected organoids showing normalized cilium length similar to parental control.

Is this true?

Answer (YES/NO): NO